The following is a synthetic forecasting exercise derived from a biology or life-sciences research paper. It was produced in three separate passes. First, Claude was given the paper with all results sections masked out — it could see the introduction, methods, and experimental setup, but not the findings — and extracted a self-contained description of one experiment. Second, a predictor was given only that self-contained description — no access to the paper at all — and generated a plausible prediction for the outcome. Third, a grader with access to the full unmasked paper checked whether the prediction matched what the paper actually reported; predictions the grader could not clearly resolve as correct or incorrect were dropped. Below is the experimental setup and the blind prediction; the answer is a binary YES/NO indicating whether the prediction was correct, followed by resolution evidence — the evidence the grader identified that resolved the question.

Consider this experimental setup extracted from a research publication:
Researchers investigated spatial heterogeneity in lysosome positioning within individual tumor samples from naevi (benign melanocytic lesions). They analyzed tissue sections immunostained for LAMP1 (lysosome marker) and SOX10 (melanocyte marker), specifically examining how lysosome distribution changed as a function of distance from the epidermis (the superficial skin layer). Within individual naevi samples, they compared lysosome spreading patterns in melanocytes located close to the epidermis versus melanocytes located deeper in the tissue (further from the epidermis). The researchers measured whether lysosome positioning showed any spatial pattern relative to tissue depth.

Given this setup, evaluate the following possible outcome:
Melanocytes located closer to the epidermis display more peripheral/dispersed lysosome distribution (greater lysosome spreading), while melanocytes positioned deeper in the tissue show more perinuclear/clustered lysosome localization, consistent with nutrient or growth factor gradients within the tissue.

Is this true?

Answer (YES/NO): NO